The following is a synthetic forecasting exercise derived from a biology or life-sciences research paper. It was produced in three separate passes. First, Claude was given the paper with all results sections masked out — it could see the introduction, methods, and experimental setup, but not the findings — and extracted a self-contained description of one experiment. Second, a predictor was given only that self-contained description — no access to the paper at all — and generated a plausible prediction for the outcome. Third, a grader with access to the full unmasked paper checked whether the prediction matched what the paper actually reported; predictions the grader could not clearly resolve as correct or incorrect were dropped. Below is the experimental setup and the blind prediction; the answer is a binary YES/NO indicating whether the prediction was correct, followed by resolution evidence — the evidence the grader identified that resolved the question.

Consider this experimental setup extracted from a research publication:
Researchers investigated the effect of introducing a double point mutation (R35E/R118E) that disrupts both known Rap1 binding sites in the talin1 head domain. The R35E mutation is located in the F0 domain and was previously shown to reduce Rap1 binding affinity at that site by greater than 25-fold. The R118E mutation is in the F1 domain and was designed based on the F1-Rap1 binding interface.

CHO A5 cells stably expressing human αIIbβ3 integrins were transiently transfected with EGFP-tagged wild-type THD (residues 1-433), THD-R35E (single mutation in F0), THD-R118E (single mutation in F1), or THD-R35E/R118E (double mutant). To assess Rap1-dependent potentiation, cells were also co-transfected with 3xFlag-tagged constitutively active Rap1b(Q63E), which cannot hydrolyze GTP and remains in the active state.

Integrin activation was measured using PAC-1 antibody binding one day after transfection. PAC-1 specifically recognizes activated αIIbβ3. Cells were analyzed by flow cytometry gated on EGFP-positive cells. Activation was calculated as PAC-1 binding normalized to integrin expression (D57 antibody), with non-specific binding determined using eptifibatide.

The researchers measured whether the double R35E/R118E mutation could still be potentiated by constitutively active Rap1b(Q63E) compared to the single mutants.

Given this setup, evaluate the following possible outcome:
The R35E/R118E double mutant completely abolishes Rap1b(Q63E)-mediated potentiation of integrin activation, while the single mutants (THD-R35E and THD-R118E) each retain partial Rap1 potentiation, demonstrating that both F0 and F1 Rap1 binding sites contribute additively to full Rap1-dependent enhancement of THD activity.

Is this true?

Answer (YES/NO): NO